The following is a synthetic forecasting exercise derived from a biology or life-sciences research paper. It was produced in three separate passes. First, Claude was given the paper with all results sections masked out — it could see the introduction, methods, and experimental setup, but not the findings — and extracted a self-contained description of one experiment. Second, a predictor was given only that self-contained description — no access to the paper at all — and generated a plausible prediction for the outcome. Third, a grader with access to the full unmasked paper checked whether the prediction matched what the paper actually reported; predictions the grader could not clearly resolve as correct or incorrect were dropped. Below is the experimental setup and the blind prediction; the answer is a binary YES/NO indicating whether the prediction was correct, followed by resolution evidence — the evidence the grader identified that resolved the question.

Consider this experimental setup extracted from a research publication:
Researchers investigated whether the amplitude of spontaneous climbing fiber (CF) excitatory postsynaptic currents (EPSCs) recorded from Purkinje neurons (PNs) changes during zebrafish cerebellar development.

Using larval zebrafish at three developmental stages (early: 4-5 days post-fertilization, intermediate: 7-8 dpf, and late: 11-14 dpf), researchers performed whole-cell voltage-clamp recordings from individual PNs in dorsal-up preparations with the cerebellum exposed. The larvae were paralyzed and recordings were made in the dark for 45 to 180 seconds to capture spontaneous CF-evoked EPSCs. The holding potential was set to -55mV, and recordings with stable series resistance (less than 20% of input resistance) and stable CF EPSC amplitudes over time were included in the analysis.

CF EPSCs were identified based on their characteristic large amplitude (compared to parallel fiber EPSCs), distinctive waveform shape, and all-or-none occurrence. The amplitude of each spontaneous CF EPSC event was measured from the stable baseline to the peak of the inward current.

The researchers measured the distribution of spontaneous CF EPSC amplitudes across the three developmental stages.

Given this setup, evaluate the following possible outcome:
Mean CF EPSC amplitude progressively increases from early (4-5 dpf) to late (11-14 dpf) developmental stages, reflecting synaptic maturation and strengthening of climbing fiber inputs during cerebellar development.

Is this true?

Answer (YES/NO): YES